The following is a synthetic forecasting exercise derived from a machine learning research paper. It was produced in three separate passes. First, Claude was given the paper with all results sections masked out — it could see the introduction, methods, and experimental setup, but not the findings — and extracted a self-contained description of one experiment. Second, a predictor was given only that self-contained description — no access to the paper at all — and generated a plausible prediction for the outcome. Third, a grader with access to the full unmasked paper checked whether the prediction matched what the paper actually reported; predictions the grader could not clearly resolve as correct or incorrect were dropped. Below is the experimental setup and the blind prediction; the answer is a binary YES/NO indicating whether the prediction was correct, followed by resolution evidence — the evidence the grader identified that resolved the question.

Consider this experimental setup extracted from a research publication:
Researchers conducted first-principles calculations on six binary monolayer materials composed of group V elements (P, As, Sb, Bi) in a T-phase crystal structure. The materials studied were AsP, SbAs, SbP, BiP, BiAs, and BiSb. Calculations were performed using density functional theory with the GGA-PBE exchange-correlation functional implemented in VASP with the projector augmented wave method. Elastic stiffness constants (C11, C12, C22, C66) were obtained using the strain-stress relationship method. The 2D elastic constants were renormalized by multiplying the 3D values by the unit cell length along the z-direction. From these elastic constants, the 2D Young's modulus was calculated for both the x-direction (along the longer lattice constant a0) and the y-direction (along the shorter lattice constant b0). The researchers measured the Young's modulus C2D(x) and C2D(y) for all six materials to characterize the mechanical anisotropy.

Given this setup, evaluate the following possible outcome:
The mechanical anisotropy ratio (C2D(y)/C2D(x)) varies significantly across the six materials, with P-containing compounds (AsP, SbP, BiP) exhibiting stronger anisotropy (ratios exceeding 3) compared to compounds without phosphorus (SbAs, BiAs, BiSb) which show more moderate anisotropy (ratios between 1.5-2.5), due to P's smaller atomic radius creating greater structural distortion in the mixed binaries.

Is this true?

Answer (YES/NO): NO